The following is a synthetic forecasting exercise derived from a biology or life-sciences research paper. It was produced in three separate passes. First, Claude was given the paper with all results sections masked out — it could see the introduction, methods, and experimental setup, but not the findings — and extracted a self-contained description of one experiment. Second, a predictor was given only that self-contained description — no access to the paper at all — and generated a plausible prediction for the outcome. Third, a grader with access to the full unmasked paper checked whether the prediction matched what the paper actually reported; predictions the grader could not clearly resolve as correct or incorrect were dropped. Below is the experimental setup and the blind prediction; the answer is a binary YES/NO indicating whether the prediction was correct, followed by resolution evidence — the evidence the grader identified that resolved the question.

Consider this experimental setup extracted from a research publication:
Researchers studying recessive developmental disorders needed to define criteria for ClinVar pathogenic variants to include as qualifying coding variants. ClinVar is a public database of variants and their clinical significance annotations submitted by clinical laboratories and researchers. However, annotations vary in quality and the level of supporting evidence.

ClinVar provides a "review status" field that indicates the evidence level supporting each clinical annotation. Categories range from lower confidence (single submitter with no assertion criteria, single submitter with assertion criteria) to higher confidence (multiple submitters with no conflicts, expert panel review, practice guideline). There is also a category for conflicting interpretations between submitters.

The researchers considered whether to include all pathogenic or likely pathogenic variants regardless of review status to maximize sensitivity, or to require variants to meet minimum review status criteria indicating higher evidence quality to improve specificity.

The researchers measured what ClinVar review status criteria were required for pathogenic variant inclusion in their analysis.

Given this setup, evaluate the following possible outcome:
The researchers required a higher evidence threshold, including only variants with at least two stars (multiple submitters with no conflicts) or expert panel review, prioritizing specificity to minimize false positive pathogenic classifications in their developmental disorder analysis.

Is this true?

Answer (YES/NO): YES